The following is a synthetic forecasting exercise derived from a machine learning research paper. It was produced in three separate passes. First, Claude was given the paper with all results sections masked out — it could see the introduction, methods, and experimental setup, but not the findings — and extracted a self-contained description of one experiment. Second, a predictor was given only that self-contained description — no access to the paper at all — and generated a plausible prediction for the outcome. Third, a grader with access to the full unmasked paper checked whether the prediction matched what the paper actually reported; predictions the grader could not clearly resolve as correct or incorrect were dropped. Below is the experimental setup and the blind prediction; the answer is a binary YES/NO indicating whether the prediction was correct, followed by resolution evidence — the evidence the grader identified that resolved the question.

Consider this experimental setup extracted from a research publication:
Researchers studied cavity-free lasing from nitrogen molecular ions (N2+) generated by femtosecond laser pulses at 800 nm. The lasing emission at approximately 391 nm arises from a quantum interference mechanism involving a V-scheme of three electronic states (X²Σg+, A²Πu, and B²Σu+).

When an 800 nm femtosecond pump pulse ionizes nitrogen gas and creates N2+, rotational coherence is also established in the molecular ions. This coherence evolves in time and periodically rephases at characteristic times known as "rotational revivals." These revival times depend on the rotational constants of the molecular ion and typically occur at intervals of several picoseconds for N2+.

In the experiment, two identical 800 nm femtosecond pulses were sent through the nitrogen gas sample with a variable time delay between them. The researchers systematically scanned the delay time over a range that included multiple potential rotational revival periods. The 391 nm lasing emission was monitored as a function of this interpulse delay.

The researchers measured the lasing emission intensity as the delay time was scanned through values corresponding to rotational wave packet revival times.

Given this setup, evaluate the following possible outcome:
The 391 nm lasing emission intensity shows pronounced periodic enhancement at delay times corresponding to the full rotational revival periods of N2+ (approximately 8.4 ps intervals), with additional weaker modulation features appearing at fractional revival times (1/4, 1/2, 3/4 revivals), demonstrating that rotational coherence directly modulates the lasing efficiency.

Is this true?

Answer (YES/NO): NO